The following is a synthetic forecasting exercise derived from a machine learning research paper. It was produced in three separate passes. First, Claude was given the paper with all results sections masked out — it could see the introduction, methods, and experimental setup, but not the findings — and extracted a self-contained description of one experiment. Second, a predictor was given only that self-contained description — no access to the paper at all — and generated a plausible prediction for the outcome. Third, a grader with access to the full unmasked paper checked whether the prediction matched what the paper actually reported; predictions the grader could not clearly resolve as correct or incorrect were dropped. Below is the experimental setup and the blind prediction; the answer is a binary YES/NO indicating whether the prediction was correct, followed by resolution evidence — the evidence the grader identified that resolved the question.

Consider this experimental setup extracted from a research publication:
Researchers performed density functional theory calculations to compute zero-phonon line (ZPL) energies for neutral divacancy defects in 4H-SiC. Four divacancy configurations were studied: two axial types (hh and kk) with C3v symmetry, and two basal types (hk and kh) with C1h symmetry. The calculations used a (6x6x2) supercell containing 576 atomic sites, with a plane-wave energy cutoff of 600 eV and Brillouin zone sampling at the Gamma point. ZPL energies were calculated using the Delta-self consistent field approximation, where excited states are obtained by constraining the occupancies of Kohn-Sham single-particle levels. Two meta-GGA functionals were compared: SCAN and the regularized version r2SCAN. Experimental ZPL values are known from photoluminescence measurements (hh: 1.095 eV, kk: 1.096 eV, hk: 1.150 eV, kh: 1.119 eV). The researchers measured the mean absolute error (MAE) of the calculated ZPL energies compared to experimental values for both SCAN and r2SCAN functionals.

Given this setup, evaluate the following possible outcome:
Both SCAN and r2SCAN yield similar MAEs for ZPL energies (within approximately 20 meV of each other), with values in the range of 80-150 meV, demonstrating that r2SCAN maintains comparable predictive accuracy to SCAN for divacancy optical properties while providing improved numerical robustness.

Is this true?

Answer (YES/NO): NO